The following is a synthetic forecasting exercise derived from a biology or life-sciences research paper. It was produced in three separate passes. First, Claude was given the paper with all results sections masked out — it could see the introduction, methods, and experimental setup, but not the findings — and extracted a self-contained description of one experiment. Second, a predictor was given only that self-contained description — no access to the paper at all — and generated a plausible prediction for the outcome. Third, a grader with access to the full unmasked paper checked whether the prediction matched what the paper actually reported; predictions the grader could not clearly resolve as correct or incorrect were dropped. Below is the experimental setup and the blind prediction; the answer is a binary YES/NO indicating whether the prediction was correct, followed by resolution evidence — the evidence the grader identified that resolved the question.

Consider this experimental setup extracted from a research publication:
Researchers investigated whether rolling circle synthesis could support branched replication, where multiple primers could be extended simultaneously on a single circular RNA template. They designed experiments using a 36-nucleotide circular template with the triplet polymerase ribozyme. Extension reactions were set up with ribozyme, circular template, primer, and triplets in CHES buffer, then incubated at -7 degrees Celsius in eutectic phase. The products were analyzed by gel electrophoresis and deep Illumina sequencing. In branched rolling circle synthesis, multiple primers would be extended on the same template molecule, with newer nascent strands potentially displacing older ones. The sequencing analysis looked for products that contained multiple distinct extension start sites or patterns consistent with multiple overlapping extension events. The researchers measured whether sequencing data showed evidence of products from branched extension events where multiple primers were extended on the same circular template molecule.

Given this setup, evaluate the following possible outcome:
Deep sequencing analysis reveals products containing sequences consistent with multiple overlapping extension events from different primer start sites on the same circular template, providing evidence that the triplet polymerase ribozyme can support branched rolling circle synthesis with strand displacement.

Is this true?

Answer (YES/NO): NO